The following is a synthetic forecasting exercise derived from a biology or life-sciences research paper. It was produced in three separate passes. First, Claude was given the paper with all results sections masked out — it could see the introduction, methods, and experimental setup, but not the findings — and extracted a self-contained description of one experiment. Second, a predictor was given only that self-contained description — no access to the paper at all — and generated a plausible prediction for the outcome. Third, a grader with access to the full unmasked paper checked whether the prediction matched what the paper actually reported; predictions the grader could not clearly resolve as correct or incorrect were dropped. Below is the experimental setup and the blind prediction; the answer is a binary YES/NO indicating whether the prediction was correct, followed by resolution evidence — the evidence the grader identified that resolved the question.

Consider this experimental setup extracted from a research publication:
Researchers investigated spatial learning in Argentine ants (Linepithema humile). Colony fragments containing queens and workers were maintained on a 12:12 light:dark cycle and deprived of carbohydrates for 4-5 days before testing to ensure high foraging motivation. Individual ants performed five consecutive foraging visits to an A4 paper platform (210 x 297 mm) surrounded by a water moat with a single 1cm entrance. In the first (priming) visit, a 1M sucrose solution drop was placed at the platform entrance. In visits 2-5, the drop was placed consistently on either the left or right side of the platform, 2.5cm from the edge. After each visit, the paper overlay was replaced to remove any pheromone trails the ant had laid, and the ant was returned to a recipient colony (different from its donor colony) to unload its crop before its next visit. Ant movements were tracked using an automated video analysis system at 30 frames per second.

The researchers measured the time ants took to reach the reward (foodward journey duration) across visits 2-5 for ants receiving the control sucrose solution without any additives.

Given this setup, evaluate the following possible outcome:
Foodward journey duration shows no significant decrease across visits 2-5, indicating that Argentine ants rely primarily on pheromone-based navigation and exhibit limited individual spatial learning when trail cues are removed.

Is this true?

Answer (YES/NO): YES